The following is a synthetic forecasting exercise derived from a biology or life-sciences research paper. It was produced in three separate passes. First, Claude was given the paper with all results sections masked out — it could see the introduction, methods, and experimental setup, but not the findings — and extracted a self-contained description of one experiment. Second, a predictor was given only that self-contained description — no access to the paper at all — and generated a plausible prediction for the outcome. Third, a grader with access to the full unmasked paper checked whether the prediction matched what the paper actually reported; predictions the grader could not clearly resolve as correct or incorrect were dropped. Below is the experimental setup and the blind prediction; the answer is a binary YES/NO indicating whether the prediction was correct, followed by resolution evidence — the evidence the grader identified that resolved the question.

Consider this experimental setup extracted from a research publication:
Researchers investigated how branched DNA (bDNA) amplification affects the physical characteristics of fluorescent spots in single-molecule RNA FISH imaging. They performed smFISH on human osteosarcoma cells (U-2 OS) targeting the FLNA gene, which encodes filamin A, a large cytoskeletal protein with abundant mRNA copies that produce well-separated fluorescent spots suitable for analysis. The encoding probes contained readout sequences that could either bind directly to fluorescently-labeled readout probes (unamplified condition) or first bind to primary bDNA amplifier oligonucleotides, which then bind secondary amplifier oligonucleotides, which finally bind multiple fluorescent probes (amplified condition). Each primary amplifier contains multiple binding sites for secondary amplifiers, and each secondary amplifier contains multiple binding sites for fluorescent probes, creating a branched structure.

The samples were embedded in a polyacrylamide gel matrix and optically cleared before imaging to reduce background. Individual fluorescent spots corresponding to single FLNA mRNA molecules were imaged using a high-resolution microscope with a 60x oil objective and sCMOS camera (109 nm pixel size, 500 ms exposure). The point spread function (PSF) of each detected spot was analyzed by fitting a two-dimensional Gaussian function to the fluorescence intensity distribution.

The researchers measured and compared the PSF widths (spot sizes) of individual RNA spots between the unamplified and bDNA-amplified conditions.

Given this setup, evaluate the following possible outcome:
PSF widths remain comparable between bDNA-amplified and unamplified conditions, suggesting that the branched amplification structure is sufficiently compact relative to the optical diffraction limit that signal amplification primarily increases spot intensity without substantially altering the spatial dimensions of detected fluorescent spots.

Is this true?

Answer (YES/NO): YES